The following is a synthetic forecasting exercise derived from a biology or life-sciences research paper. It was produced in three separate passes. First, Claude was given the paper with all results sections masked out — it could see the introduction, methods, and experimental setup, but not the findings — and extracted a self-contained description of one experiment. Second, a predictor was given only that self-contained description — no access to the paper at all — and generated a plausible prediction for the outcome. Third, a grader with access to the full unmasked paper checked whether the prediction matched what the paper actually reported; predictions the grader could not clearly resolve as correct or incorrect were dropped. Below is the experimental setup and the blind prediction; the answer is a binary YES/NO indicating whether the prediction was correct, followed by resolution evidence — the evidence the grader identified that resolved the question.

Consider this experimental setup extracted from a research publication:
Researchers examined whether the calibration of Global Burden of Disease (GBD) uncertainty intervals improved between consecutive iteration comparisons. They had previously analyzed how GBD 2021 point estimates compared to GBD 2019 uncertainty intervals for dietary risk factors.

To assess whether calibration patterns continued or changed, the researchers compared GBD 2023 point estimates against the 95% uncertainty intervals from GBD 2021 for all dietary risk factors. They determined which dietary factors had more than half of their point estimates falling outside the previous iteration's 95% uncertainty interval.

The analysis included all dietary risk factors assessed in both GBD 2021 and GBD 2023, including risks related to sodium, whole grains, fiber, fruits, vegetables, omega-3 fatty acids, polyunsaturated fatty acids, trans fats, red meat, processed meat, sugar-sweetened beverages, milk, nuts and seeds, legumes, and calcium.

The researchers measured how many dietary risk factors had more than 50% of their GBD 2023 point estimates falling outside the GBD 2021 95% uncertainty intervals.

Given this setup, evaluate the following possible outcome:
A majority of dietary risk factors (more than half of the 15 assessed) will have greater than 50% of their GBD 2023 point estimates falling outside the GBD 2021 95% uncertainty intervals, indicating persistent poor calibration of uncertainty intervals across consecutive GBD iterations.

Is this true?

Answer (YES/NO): NO